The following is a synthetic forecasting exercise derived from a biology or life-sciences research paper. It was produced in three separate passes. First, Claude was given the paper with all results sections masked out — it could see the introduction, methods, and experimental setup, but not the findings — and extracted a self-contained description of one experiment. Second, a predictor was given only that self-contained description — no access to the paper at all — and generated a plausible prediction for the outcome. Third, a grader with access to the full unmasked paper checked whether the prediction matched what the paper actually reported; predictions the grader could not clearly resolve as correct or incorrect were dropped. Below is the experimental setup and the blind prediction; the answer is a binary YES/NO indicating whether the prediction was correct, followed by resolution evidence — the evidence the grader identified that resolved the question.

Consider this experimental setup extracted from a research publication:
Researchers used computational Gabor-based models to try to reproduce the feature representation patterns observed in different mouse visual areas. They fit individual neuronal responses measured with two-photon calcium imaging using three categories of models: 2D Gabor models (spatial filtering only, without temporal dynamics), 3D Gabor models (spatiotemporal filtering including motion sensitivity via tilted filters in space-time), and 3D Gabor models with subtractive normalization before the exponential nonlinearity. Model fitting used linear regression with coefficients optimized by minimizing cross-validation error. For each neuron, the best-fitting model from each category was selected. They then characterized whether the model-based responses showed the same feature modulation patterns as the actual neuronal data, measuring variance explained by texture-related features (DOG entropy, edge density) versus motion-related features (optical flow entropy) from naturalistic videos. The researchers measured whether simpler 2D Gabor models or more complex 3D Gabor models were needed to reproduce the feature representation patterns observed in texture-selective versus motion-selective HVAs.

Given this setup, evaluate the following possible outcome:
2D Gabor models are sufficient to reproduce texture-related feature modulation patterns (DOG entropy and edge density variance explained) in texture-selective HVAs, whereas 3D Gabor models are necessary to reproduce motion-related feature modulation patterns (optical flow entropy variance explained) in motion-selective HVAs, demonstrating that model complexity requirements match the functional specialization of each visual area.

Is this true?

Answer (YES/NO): NO